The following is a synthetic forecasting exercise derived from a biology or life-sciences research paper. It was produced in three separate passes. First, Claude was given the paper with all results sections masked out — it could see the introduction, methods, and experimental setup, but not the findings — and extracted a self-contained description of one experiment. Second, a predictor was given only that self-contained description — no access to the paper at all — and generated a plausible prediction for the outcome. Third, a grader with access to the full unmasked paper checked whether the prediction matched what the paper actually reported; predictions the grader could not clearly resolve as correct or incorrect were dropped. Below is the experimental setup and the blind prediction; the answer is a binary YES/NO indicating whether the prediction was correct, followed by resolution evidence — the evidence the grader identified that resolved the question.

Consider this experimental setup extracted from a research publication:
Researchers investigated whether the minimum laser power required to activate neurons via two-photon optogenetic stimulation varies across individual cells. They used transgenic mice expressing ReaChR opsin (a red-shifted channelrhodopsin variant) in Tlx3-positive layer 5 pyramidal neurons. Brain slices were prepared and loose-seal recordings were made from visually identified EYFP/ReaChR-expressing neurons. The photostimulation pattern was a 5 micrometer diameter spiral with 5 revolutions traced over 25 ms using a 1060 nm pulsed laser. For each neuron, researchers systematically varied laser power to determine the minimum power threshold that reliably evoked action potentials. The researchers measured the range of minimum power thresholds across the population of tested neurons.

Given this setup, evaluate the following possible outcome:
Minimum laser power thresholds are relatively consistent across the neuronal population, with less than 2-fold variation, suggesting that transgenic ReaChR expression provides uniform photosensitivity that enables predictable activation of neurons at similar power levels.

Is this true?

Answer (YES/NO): NO